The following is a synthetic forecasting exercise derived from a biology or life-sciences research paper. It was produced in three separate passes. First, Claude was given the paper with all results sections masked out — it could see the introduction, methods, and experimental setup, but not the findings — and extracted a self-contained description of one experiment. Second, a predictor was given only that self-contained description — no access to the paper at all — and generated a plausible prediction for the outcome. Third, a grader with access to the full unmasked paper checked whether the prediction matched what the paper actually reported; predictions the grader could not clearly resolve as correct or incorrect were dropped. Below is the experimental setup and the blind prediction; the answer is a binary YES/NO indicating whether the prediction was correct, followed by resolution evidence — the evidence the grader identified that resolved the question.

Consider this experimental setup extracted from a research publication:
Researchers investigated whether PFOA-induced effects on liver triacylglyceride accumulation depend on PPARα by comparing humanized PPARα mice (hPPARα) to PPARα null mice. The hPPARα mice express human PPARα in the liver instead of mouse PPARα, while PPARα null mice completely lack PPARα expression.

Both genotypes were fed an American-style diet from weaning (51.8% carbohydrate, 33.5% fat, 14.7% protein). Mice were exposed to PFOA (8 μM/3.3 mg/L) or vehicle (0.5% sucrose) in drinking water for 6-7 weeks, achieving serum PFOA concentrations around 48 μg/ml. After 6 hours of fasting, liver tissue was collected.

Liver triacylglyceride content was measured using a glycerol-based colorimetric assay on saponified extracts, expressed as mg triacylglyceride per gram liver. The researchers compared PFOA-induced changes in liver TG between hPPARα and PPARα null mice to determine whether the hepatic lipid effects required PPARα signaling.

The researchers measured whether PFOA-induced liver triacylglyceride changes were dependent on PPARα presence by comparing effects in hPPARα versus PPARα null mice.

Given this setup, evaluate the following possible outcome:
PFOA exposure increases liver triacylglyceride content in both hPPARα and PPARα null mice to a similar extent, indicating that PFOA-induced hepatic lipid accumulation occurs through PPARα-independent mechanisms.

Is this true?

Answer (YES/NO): NO